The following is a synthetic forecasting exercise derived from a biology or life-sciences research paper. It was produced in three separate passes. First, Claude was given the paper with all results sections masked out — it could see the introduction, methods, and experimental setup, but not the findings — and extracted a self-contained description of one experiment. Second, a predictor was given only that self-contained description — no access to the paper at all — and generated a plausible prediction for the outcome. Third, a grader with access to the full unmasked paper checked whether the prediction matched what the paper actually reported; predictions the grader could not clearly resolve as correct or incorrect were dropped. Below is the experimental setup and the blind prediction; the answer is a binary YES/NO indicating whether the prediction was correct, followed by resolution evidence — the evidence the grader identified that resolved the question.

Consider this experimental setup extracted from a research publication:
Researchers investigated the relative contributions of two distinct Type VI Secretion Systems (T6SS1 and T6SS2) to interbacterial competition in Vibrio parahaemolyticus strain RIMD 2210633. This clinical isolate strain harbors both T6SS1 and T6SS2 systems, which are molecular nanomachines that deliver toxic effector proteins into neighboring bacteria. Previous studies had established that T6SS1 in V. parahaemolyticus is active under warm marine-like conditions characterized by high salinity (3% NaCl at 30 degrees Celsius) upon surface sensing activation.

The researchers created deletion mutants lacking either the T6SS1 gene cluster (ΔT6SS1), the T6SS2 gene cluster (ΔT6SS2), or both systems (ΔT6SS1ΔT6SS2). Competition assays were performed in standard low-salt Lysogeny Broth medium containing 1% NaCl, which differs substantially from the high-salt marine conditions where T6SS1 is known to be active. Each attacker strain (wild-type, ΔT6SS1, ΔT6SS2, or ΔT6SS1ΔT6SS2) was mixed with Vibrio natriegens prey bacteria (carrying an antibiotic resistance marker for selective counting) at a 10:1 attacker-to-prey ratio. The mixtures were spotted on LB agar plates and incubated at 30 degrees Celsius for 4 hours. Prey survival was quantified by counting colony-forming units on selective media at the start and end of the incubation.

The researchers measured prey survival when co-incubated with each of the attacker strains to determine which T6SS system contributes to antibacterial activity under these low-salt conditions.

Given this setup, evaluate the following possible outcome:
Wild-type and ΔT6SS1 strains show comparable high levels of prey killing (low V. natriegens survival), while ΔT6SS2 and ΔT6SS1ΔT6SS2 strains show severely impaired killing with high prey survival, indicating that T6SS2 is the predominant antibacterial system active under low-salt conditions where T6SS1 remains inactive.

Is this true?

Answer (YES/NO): NO